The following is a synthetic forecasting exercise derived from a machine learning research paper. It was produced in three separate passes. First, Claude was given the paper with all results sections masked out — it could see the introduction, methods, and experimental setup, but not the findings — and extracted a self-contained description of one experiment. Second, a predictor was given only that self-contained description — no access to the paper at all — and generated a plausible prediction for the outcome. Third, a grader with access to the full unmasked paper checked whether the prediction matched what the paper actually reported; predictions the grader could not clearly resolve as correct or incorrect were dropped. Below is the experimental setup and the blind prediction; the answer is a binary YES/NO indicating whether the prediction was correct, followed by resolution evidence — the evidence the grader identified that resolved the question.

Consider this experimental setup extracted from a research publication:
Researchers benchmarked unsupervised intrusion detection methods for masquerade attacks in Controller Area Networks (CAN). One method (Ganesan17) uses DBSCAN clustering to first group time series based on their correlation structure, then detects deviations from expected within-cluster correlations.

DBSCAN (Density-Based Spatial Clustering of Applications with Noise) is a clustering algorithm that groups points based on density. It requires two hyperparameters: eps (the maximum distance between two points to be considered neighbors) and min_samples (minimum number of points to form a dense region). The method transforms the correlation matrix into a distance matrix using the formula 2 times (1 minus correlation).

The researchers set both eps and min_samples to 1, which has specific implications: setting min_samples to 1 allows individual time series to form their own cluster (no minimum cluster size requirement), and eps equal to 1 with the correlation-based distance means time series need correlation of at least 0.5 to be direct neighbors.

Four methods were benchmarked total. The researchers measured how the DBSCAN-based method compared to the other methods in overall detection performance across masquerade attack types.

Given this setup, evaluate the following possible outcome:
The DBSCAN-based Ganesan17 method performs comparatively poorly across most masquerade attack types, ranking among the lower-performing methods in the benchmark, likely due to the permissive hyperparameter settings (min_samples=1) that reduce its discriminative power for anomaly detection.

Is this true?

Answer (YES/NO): YES